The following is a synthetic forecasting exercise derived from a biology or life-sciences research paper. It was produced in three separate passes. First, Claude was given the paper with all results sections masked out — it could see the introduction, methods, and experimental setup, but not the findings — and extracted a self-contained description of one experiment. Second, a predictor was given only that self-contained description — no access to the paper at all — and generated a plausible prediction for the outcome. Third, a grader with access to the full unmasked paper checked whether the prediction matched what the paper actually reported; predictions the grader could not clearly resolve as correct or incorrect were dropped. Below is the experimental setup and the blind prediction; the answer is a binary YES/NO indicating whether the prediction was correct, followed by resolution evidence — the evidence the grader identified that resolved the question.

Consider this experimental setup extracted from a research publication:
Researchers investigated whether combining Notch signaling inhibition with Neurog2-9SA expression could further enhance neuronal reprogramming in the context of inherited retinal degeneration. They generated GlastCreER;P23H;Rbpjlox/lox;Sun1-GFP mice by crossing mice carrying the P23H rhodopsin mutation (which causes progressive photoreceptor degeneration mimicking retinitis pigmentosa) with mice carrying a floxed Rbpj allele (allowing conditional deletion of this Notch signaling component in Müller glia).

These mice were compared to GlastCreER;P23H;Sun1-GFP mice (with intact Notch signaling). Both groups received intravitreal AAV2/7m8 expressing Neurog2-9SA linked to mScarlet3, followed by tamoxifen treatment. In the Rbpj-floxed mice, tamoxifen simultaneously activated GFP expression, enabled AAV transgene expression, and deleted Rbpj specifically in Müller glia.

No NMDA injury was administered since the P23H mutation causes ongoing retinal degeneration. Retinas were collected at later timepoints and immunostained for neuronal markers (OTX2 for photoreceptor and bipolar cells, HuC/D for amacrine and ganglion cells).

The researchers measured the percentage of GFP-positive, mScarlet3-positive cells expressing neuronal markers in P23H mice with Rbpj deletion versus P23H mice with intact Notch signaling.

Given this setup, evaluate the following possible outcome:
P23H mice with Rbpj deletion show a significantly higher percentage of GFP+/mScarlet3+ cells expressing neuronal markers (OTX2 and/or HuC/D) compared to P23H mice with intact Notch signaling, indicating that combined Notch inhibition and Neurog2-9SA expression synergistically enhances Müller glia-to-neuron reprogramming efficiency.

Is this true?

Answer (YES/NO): YES